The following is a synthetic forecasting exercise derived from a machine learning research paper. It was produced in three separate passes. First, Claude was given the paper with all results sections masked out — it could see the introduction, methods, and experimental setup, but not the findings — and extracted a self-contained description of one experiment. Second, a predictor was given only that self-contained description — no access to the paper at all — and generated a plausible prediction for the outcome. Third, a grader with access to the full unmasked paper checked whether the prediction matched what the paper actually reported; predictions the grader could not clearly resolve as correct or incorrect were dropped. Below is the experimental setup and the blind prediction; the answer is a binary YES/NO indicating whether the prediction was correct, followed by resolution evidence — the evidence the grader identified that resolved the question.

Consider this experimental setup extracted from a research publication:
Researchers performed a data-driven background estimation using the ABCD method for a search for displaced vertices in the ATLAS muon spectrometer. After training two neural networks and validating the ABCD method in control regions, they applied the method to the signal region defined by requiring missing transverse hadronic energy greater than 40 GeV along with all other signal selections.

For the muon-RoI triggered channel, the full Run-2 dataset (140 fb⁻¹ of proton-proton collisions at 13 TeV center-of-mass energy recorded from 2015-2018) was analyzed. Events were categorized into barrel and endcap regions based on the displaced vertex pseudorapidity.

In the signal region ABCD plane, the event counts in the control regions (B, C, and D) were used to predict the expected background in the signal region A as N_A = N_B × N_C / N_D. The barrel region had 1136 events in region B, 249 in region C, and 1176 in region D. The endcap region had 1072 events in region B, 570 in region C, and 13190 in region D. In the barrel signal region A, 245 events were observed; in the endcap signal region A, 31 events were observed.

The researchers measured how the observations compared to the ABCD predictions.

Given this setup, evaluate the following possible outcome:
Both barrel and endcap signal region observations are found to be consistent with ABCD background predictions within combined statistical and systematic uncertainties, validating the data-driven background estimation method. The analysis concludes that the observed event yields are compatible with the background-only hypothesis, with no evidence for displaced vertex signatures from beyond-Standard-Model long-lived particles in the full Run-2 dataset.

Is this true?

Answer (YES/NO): YES